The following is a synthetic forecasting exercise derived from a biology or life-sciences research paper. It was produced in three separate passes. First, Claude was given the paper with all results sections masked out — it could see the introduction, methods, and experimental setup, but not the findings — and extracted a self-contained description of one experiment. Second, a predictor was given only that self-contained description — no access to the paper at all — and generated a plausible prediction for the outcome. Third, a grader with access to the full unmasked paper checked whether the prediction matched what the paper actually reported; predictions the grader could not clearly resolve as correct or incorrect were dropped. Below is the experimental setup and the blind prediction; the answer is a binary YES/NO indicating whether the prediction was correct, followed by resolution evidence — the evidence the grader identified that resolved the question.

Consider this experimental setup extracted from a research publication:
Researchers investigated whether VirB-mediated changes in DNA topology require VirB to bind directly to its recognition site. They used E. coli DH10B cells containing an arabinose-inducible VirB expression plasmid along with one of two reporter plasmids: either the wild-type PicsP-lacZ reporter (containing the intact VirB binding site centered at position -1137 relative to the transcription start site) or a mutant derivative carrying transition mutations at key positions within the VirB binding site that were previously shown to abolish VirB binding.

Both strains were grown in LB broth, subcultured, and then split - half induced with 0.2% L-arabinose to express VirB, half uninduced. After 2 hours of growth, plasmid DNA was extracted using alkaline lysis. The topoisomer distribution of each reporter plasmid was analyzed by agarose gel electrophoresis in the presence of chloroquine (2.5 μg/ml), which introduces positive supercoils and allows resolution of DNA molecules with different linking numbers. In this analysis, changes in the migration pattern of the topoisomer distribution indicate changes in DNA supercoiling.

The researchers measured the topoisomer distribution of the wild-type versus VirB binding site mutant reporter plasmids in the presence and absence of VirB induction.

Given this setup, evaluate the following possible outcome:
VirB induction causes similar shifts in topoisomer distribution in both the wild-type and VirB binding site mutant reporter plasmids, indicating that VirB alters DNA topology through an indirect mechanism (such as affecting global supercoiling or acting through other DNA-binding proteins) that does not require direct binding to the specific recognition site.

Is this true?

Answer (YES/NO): NO